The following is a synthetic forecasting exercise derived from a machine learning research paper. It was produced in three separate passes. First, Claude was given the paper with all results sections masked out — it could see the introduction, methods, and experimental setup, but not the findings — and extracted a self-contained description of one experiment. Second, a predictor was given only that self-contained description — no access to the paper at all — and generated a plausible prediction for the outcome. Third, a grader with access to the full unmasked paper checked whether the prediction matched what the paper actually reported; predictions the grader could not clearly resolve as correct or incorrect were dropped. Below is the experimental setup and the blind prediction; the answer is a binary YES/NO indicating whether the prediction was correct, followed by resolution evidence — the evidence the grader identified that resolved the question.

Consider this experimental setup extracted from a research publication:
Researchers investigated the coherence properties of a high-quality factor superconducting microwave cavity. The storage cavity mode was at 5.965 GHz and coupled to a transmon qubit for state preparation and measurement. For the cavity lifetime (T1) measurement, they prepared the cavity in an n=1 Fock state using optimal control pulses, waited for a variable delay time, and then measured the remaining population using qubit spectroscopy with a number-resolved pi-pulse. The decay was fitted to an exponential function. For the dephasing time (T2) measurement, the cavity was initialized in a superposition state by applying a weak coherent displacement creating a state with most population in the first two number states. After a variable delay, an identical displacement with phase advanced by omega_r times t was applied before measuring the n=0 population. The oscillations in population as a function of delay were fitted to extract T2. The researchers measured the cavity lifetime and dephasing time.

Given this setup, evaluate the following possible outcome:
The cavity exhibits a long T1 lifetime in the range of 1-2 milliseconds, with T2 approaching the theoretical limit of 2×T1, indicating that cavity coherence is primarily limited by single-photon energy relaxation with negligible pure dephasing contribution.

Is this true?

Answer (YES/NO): YES